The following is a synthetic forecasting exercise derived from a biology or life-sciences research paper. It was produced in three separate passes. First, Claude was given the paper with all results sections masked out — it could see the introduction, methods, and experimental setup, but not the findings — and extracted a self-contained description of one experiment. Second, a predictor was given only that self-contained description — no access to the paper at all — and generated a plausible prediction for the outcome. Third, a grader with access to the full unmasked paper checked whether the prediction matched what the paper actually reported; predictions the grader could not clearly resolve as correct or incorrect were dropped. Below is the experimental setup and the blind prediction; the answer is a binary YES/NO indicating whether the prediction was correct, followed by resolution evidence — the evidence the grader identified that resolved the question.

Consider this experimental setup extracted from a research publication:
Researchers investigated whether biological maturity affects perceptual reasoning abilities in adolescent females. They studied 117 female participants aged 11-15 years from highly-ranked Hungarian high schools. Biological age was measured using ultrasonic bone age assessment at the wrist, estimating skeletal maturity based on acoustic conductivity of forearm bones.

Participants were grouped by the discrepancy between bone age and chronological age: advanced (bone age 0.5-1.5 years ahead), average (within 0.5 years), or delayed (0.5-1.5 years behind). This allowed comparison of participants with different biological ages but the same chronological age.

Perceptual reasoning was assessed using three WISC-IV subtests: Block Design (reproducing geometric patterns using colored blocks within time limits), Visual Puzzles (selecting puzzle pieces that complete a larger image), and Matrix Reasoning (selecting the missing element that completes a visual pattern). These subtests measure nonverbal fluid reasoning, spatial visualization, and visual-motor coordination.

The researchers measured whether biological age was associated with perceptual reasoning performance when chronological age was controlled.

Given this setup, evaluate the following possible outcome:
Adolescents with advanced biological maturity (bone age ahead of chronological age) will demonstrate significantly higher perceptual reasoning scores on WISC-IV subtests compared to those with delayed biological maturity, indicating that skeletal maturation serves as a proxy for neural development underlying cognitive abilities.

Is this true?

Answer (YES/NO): NO